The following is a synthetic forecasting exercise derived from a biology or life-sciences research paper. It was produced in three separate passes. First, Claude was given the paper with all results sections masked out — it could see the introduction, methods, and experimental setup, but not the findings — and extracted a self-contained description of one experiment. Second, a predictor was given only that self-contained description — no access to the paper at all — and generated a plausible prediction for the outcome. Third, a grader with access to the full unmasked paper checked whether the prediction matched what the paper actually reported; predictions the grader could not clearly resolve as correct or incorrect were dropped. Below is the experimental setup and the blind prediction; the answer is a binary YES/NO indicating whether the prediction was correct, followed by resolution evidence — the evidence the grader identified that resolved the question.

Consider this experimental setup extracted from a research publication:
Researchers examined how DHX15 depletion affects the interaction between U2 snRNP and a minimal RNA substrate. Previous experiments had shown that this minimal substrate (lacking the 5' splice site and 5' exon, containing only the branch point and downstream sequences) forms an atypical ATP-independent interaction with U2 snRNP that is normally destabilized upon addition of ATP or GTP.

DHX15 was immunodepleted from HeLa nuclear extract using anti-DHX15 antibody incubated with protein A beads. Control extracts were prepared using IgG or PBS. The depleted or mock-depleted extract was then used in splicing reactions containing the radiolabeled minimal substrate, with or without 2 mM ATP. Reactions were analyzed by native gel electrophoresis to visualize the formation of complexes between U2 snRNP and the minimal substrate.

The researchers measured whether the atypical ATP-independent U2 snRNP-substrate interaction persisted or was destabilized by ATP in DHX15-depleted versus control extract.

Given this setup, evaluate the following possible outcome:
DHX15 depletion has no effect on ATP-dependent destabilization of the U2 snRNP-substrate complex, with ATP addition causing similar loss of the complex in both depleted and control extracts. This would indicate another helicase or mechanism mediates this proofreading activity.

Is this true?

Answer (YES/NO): NO